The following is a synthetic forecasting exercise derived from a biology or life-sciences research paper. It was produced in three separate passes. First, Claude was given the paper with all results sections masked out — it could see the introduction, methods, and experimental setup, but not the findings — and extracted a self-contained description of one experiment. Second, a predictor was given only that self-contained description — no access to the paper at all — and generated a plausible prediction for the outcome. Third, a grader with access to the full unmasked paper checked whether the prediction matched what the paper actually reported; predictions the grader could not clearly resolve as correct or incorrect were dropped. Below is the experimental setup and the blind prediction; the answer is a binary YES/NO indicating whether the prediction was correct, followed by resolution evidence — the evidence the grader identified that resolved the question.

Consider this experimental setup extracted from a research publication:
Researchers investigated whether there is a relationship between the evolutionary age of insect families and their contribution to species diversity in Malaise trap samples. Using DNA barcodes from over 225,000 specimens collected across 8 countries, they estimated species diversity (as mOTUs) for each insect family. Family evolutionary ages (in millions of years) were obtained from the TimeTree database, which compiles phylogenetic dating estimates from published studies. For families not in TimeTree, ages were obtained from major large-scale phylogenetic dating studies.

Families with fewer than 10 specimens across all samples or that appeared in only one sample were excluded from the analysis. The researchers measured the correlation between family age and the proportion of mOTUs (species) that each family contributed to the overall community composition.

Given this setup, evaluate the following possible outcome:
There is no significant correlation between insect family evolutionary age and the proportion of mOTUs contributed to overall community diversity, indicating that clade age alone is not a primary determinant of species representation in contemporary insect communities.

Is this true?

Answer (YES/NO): YES